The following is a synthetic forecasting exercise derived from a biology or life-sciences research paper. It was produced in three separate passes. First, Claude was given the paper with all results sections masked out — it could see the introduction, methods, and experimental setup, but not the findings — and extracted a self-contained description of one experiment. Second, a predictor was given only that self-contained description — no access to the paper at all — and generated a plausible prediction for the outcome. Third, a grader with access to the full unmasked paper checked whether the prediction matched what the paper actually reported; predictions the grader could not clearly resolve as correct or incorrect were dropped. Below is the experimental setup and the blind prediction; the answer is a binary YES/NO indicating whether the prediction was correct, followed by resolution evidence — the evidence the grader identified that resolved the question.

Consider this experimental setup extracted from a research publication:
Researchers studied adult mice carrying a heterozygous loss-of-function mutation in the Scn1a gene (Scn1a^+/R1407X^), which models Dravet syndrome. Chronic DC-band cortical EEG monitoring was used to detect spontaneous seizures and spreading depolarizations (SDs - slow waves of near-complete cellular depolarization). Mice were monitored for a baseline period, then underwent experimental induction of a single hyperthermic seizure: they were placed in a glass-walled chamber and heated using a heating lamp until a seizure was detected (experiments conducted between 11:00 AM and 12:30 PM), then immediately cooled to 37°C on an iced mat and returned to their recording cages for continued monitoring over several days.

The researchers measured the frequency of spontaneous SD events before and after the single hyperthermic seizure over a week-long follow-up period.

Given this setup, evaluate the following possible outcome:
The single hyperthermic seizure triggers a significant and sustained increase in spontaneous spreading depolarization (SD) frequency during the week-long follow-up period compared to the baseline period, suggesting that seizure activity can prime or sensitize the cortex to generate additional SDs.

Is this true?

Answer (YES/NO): YES